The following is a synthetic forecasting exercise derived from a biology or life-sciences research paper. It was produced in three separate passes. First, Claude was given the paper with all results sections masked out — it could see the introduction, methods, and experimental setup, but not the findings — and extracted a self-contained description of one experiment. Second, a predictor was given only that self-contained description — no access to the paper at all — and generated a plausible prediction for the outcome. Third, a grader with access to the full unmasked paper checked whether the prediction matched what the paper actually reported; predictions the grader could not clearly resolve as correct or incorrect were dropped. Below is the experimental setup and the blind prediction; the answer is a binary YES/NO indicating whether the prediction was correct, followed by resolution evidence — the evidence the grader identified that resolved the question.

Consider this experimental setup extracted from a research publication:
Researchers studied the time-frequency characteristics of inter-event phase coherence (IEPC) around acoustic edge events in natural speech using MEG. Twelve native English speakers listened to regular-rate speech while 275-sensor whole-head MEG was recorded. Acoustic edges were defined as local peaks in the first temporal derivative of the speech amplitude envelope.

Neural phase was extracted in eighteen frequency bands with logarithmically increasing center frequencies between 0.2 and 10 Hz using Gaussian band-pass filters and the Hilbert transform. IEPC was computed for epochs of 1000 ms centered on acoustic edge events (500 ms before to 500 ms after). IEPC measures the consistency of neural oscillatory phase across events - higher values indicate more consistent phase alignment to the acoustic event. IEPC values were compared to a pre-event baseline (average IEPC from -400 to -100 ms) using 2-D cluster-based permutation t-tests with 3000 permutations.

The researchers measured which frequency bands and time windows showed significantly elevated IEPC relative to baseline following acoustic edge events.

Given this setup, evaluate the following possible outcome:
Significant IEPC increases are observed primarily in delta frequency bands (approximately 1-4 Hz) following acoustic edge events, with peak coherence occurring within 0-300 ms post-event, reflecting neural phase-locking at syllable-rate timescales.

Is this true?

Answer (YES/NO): NO